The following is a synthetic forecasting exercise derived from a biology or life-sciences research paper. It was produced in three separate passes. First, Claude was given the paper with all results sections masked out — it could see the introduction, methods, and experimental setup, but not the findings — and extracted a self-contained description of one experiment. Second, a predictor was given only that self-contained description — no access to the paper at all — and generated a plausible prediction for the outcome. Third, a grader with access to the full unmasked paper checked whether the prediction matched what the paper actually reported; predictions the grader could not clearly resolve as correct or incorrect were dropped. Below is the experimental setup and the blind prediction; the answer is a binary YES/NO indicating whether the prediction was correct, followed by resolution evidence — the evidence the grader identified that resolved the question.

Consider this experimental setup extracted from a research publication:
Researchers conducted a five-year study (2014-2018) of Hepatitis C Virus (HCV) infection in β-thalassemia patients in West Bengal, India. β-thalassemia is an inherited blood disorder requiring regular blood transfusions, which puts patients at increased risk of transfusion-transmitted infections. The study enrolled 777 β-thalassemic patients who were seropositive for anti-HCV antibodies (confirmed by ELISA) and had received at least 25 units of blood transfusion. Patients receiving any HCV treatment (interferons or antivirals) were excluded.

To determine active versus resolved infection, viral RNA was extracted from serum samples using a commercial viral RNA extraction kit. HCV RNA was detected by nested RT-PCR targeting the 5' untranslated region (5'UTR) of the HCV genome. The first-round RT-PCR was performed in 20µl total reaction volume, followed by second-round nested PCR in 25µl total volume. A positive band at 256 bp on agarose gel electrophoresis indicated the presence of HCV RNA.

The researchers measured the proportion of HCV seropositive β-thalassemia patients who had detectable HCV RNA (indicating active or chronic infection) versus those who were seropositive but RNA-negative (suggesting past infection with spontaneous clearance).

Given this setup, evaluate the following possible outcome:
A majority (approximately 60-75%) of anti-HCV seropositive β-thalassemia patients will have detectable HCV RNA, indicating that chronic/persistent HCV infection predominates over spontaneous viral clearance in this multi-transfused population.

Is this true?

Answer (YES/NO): YES